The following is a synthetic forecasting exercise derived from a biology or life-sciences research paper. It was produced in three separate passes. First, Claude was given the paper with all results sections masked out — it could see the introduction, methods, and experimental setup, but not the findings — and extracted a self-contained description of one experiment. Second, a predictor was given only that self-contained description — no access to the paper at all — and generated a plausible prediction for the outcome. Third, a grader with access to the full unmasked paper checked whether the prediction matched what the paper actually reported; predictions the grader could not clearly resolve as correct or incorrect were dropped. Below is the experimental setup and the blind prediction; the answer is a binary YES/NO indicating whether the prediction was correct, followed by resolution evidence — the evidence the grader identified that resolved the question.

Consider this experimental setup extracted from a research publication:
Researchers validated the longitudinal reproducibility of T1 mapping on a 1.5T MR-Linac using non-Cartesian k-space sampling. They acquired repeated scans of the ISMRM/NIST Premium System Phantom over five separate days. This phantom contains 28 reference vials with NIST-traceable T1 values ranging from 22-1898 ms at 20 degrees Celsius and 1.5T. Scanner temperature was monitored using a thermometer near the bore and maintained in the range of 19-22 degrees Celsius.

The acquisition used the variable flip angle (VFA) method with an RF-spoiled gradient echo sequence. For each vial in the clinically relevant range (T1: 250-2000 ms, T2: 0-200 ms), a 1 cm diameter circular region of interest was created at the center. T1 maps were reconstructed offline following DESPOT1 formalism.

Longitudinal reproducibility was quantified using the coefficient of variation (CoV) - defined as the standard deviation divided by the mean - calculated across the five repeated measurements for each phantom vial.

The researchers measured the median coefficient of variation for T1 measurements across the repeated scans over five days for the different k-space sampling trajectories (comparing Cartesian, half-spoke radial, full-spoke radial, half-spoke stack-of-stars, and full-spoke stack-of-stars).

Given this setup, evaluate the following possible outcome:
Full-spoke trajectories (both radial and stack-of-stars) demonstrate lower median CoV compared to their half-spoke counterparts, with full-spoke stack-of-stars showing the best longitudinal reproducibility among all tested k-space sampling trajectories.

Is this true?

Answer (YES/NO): NO